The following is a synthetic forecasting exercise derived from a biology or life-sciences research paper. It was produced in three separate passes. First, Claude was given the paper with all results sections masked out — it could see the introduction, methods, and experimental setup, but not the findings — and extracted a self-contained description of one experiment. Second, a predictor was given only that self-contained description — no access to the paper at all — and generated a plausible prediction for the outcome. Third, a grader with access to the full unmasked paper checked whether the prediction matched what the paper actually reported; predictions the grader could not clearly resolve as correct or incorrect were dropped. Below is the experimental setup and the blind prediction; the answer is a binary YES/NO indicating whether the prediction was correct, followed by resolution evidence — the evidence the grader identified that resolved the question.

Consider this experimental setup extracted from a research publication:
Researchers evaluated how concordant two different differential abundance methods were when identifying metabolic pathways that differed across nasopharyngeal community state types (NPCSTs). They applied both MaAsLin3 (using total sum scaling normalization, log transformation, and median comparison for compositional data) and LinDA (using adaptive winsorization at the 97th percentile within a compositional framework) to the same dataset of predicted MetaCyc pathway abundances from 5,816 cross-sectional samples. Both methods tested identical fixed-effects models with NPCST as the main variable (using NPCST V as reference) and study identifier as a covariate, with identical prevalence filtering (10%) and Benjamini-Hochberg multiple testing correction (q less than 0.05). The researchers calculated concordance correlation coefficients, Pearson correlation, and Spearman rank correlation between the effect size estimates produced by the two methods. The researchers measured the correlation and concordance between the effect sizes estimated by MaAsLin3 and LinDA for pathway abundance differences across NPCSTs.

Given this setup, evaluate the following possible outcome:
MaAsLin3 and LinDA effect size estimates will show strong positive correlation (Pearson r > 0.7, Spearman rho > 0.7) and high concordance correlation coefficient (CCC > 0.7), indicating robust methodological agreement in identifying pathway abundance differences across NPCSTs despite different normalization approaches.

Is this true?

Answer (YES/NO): YES